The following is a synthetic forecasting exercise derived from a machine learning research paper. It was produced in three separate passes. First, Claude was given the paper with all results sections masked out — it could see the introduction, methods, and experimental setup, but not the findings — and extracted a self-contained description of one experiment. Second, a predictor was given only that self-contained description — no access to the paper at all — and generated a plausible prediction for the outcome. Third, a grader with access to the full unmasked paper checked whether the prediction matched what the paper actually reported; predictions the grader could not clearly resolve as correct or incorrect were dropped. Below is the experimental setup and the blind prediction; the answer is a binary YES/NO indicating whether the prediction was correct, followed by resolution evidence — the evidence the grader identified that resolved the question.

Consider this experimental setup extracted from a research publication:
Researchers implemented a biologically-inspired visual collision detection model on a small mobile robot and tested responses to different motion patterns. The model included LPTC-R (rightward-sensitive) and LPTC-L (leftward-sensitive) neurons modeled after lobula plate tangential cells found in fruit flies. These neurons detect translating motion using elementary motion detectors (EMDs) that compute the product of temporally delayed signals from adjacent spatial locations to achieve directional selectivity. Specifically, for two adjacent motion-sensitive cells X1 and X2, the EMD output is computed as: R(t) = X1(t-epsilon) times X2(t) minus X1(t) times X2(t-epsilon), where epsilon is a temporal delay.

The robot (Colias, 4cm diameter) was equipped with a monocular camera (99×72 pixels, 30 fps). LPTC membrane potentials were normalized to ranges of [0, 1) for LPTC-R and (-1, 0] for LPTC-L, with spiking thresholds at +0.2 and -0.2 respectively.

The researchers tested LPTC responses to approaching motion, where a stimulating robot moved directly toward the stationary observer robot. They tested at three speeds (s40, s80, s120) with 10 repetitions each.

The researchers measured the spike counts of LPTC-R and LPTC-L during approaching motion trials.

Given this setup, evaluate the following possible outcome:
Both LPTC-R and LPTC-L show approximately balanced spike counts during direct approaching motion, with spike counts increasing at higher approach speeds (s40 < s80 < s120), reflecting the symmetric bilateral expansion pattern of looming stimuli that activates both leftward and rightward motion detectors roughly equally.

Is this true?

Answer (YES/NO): NO